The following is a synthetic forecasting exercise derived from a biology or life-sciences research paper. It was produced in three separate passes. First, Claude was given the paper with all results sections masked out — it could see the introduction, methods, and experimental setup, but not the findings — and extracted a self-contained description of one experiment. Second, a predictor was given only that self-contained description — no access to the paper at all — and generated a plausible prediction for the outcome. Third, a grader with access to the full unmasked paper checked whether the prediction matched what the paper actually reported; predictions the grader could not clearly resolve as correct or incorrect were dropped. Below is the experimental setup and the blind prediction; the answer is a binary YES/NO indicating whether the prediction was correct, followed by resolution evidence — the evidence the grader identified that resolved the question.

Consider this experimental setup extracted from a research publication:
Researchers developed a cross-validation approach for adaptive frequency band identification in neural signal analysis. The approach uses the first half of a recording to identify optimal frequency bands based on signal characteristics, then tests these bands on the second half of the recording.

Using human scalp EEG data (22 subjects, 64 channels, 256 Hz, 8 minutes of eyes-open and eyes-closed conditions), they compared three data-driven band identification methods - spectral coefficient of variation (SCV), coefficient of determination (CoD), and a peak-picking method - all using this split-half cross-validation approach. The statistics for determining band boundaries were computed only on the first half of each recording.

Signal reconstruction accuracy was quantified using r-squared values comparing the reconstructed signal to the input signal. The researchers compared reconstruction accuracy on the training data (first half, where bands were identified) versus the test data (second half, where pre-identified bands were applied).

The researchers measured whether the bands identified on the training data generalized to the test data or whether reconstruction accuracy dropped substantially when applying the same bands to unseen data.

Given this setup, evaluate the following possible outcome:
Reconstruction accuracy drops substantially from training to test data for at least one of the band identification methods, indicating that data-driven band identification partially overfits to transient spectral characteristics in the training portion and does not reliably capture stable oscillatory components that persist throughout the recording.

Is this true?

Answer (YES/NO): NO